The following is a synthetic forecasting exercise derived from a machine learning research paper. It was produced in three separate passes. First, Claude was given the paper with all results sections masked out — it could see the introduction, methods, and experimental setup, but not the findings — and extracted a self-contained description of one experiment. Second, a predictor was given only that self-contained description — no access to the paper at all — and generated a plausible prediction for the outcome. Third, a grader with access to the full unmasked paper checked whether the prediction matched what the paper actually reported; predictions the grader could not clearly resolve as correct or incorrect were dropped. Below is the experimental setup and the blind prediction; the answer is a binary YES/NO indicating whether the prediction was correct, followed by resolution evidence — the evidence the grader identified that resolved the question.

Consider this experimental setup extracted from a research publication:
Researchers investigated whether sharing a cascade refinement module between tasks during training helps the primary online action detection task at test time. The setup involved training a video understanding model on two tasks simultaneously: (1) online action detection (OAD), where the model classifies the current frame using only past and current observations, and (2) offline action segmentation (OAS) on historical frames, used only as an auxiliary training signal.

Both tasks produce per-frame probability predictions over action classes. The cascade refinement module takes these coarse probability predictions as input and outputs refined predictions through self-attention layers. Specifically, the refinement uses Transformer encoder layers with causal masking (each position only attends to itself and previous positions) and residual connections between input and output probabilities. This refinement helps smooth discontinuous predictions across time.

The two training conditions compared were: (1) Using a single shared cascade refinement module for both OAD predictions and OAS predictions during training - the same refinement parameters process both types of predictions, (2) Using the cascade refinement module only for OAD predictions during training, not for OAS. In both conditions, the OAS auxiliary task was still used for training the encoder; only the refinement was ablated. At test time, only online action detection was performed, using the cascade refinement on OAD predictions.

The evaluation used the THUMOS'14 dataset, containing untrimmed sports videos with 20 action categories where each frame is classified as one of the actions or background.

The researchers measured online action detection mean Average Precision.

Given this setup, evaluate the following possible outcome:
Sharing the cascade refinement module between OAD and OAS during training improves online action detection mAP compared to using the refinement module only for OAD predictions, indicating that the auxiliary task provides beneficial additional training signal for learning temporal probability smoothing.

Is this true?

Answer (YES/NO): YES